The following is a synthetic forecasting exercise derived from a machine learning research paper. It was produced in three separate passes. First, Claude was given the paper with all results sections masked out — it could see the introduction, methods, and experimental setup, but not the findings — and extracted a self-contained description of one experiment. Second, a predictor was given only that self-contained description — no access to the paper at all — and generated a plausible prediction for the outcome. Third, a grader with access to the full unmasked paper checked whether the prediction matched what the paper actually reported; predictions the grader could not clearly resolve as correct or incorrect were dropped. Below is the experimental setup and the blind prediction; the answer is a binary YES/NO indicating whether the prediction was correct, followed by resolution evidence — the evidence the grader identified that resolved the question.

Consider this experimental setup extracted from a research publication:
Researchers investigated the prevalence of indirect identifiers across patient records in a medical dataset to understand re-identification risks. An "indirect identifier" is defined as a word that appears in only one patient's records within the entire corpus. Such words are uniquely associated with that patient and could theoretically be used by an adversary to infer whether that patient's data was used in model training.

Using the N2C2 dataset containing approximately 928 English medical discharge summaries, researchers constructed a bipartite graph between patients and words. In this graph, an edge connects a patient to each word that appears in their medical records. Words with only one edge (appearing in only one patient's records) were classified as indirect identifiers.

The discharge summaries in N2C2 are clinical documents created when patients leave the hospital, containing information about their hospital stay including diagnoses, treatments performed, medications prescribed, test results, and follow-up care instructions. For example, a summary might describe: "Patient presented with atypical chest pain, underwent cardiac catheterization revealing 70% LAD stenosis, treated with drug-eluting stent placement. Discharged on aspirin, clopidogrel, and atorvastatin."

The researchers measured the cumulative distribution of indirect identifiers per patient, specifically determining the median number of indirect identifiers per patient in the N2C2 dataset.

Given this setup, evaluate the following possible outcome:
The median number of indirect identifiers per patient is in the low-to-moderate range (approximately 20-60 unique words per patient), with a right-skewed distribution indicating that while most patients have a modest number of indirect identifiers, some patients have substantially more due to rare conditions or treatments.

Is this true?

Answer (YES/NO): YES